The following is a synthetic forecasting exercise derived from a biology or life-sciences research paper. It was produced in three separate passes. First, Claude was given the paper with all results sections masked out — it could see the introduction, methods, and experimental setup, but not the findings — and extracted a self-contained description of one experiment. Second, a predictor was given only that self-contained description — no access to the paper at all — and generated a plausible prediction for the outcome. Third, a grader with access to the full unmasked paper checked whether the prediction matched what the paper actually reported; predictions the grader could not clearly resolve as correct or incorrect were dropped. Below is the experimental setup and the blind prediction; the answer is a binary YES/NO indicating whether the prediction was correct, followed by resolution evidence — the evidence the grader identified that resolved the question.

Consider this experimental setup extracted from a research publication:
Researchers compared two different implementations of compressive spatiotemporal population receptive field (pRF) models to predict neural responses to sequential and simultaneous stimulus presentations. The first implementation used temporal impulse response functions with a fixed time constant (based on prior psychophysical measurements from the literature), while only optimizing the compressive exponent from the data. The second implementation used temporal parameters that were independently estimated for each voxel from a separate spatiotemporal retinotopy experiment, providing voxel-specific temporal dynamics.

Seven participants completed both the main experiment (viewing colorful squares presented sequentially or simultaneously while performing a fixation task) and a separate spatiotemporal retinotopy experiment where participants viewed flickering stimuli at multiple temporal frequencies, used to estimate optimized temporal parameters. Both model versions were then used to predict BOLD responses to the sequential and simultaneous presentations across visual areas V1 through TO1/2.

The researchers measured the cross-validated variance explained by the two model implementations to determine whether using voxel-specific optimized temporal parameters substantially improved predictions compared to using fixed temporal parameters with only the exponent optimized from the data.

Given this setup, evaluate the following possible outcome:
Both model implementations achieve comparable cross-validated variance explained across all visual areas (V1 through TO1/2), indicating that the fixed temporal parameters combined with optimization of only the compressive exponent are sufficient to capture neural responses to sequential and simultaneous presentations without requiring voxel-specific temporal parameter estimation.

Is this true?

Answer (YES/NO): NO